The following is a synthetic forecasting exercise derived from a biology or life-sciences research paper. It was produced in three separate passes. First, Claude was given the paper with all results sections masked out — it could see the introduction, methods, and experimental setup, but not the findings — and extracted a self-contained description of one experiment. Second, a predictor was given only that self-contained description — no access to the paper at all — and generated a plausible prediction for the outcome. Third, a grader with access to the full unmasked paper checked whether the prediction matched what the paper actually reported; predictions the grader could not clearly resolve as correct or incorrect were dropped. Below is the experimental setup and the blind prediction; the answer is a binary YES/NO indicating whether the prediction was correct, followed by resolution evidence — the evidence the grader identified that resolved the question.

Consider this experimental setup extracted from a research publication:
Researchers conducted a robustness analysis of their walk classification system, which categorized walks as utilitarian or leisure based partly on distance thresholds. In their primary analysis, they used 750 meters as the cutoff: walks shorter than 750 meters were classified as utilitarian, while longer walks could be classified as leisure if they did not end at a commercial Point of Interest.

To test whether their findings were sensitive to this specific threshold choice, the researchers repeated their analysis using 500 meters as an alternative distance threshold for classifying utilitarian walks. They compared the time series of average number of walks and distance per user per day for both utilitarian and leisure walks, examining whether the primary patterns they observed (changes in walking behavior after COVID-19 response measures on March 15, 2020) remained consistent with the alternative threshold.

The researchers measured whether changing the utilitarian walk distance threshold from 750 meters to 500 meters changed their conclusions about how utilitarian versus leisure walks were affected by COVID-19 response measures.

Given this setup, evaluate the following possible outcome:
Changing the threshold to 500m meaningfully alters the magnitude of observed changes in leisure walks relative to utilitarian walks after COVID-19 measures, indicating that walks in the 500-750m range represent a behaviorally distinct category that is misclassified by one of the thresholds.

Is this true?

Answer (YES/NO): NO